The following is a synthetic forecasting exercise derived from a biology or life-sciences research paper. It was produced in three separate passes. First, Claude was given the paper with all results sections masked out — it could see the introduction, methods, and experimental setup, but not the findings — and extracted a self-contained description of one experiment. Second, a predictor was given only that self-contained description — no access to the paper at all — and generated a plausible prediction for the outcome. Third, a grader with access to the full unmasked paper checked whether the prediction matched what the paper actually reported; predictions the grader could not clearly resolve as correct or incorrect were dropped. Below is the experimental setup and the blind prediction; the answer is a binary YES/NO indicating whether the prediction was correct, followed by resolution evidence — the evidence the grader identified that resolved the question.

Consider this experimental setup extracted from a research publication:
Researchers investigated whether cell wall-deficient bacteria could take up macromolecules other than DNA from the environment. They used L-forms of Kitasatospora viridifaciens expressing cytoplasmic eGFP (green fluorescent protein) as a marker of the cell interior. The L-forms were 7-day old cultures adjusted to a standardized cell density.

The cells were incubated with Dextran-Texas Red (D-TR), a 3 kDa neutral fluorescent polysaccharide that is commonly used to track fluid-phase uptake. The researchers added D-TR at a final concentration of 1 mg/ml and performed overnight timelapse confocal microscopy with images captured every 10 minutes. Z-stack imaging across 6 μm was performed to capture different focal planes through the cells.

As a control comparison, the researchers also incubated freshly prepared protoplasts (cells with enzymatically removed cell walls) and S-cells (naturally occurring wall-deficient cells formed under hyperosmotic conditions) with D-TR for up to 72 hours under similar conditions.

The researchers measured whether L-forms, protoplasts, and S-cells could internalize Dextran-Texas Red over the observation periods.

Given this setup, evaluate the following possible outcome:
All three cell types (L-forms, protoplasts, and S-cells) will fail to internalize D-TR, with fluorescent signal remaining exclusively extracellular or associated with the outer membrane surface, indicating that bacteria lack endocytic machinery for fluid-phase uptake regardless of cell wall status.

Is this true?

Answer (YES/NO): NO